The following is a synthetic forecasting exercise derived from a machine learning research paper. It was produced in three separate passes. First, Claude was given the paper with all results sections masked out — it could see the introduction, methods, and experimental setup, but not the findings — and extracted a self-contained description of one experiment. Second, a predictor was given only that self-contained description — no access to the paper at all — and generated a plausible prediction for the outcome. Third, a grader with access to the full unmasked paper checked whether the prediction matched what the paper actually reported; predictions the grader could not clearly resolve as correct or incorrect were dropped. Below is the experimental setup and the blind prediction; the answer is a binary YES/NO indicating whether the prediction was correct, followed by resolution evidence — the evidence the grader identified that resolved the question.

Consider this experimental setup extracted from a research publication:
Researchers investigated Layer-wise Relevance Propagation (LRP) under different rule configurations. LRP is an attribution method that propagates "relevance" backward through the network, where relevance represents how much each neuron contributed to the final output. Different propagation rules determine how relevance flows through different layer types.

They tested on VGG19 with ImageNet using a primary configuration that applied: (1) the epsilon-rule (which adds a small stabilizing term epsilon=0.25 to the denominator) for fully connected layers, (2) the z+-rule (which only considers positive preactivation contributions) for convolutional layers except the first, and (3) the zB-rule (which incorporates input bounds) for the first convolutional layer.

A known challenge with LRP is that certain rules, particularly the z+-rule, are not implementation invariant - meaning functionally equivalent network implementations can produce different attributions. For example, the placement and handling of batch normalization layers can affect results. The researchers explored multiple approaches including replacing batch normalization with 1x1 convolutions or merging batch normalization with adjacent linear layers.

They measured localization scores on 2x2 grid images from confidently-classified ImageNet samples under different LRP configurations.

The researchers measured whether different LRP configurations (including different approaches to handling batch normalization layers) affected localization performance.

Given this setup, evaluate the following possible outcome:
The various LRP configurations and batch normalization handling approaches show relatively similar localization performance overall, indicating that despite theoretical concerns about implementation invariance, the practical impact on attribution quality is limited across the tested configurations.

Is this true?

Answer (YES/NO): NO